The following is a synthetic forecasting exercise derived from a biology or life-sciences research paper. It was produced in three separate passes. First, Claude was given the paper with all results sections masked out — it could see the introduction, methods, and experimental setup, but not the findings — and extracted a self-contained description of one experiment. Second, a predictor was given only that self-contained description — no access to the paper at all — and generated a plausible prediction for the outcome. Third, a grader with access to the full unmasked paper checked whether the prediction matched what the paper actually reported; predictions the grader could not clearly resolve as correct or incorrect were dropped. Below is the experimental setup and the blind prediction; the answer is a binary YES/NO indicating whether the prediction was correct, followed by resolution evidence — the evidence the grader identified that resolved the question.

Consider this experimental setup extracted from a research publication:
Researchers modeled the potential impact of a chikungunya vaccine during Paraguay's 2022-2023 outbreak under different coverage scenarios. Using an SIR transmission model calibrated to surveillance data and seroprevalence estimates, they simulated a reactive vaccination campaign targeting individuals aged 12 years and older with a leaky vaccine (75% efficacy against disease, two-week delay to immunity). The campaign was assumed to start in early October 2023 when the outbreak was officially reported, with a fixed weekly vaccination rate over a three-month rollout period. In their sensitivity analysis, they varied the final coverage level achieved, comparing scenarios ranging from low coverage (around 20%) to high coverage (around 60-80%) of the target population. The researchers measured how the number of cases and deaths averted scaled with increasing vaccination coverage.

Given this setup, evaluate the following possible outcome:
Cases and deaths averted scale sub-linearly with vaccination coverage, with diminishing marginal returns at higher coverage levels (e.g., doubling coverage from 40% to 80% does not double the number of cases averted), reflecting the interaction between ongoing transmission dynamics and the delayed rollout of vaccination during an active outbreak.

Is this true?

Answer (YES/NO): NO